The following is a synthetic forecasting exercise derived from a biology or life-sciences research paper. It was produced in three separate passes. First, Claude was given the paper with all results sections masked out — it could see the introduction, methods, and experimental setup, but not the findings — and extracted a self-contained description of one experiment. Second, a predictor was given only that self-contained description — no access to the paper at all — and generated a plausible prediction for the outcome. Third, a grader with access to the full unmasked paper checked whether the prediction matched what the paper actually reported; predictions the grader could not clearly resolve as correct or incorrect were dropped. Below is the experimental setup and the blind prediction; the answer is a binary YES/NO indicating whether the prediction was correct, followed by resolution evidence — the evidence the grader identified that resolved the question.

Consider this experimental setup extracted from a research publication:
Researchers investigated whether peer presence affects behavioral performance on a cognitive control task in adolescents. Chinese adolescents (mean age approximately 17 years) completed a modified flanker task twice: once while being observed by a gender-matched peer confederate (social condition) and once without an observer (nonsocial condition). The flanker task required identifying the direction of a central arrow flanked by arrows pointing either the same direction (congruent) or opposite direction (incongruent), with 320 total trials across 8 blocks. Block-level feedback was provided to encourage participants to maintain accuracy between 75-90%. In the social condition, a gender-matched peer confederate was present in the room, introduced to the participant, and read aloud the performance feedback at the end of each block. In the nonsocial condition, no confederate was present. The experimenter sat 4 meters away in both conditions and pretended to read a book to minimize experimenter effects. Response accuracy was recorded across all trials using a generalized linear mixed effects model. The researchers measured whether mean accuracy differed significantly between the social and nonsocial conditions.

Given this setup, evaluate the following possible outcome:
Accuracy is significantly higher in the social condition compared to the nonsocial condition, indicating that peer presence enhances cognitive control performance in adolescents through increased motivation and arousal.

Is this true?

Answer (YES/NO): NO